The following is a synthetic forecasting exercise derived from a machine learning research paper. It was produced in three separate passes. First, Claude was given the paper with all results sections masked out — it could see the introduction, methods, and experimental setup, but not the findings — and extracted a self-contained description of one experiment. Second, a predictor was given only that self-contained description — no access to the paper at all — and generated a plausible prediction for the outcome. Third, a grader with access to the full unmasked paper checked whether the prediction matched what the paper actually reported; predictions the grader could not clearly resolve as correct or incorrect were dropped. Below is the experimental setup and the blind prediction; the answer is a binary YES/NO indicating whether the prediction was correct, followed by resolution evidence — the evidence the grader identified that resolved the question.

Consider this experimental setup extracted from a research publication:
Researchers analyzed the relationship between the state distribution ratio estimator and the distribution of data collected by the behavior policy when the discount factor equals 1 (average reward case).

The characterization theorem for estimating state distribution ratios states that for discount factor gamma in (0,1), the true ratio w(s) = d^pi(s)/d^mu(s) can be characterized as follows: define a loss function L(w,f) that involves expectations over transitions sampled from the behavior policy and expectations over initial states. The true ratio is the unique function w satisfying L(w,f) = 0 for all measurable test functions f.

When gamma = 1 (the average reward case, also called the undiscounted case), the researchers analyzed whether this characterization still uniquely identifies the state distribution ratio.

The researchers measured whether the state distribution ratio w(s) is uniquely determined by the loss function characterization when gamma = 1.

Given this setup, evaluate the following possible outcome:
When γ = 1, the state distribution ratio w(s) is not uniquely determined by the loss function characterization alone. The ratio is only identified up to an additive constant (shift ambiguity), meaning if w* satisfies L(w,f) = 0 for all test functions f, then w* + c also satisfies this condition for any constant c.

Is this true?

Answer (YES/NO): NO